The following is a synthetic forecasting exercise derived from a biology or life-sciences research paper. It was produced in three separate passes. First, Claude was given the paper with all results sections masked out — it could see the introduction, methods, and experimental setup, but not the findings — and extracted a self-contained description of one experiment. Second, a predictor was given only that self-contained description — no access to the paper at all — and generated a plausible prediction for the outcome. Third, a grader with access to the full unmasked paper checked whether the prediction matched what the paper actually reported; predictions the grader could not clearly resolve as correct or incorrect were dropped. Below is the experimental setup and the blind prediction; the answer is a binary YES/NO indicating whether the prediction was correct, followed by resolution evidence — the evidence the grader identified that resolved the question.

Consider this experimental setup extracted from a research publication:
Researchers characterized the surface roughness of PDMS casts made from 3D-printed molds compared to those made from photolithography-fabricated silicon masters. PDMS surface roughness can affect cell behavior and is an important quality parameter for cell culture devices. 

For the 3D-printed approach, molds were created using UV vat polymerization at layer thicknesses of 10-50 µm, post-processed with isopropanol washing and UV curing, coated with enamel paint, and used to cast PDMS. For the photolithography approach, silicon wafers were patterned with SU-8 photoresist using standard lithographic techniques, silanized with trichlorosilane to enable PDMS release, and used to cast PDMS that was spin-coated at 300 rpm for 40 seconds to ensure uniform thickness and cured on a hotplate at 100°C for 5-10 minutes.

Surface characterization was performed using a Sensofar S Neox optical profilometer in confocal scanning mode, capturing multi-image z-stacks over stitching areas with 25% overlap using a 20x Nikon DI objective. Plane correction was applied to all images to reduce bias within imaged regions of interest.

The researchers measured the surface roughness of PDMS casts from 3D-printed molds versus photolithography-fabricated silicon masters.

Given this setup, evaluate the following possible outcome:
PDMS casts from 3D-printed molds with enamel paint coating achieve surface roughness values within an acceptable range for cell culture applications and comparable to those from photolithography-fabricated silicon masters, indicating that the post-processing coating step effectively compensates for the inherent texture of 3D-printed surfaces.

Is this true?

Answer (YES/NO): NO